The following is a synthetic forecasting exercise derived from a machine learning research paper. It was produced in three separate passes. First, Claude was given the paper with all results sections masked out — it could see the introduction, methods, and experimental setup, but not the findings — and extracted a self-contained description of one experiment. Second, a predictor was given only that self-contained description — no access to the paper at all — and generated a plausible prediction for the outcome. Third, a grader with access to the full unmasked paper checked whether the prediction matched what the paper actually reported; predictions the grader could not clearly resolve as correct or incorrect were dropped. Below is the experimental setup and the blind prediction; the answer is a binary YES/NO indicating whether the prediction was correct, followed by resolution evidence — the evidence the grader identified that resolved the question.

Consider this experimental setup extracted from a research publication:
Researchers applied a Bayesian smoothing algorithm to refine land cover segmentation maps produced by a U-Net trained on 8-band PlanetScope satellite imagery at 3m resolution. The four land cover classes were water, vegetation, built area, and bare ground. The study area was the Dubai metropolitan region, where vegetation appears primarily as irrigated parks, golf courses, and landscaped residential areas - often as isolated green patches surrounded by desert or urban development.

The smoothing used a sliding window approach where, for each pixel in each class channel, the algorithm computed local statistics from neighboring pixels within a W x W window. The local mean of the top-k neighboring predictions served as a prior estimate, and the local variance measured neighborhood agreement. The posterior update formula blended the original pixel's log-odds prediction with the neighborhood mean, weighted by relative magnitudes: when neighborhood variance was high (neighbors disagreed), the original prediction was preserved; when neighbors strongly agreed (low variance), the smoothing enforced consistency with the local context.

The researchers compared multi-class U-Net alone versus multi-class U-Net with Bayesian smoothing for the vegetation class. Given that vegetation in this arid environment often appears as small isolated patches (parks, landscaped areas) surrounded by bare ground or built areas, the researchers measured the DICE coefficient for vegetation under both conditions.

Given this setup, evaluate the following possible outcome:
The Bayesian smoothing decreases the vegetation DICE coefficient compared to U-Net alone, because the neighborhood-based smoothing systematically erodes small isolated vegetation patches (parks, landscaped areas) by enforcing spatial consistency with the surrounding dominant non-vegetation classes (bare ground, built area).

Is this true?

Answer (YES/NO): YES